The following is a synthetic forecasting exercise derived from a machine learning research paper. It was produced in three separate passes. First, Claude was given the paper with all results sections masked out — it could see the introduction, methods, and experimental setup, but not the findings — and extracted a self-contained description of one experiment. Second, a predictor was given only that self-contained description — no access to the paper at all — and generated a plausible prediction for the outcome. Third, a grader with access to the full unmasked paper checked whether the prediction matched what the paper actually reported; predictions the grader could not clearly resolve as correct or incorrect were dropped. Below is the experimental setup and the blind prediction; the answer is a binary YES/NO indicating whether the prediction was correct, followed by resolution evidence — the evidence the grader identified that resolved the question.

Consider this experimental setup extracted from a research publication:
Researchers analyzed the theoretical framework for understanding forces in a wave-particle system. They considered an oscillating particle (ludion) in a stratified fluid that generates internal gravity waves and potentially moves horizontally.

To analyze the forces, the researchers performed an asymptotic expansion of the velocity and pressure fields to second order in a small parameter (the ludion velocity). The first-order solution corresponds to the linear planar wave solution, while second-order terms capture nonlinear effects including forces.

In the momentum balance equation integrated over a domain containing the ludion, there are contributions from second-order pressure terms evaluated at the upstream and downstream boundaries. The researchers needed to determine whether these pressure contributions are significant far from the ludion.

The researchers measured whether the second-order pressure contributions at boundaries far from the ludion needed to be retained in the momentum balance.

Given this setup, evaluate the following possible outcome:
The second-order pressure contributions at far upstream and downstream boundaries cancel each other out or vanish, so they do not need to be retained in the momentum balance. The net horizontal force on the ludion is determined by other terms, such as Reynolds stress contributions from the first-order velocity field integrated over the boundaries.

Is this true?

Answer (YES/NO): YES